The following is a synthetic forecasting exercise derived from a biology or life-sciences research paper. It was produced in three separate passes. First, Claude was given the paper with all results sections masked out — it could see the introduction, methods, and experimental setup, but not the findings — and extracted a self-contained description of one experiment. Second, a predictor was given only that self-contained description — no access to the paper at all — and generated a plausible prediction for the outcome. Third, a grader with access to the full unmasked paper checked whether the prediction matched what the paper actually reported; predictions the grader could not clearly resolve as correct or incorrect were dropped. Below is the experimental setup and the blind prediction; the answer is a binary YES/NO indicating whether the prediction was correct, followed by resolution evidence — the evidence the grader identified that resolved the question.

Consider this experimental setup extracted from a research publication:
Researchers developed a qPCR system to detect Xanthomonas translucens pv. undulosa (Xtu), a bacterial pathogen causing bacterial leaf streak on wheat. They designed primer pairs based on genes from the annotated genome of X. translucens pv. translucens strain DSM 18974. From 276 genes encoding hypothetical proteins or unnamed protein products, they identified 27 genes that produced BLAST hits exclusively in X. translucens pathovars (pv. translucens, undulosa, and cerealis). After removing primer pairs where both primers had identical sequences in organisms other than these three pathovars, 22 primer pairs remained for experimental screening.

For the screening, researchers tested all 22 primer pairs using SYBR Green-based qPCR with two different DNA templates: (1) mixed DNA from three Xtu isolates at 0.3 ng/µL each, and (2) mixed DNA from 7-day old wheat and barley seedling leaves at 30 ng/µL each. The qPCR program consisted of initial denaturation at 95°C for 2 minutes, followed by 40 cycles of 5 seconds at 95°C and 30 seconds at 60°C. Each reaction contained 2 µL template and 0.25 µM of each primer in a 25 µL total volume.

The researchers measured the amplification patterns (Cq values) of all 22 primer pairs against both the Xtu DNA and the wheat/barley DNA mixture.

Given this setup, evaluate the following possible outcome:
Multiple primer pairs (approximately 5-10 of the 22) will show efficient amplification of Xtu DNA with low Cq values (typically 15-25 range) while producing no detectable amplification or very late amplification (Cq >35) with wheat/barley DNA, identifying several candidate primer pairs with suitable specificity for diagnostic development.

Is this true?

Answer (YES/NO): NO